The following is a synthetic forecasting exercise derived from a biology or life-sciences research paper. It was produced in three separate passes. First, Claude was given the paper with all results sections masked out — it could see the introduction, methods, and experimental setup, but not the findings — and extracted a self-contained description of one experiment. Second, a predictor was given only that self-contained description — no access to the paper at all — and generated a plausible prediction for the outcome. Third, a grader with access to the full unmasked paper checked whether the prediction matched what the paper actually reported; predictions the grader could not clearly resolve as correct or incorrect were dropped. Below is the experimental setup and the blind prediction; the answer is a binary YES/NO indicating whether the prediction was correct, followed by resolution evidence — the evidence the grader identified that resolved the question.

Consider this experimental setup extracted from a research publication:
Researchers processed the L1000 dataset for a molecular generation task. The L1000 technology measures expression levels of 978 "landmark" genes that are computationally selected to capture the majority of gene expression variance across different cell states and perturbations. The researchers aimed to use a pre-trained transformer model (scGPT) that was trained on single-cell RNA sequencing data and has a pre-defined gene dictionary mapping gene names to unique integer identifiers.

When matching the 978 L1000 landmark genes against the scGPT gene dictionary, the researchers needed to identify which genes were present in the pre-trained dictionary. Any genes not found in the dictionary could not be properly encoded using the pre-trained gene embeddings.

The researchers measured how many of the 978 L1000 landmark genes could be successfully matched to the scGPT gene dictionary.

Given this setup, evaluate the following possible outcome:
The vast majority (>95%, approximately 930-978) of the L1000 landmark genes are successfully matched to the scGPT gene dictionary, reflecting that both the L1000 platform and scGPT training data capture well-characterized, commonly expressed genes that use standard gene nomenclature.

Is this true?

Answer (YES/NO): YES